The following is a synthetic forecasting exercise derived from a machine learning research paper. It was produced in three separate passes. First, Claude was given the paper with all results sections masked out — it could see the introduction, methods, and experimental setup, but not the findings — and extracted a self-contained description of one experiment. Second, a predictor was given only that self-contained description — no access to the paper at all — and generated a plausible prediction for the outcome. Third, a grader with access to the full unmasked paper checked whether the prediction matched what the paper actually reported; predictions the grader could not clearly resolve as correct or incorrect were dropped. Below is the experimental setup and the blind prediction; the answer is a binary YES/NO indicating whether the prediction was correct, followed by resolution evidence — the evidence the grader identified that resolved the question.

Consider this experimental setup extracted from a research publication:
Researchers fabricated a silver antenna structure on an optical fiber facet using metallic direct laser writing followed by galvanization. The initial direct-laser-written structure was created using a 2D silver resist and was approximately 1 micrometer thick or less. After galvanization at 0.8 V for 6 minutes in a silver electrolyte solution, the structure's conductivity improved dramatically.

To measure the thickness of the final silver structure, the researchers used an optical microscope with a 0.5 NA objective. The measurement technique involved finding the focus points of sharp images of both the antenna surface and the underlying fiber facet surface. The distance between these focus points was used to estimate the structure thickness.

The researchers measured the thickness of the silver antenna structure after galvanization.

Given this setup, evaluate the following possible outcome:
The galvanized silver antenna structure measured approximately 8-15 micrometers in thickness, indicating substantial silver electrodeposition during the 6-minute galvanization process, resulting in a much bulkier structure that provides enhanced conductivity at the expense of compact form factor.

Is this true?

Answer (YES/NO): NO